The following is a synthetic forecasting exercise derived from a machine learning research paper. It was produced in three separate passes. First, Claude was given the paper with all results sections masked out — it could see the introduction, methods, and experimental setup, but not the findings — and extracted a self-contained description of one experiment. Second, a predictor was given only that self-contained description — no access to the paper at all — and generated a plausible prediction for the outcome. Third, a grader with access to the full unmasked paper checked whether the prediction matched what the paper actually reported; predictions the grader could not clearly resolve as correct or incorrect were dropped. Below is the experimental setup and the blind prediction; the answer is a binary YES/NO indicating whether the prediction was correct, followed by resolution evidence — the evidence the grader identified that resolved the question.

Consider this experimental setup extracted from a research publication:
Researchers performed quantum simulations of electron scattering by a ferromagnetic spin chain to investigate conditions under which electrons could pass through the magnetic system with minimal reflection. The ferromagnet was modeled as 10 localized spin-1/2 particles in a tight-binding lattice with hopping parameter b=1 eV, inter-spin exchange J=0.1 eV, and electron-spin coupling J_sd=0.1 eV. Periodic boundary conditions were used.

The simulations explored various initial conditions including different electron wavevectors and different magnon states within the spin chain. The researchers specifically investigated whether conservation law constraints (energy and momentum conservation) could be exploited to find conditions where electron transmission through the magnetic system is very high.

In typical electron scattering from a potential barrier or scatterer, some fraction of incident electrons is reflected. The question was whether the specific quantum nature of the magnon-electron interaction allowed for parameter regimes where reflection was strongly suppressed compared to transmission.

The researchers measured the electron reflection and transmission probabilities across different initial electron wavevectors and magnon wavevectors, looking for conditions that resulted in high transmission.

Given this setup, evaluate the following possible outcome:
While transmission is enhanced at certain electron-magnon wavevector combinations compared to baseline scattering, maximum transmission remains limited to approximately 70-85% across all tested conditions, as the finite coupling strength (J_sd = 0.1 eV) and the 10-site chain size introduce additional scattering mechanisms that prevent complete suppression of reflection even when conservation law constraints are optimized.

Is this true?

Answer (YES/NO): NO